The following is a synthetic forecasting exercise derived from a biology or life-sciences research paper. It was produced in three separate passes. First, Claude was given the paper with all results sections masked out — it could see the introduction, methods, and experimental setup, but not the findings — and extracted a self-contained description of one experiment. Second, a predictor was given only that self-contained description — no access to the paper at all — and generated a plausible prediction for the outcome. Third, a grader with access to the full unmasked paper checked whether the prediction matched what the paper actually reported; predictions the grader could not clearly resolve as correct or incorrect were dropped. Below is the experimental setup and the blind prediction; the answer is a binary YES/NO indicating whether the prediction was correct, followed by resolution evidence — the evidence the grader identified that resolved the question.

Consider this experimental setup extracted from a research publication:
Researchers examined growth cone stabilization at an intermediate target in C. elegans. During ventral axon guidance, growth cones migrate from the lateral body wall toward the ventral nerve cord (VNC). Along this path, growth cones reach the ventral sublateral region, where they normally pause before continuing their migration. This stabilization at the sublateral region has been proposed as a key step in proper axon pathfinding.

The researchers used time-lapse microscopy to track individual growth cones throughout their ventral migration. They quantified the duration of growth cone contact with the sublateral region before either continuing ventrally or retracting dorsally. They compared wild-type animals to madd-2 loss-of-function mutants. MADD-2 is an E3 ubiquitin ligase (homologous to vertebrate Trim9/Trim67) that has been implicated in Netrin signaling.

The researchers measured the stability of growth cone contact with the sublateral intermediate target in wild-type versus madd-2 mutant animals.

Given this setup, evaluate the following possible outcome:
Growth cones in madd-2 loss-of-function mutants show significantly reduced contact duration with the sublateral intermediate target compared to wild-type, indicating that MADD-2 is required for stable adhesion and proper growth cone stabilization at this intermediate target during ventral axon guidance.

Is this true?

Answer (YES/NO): NO